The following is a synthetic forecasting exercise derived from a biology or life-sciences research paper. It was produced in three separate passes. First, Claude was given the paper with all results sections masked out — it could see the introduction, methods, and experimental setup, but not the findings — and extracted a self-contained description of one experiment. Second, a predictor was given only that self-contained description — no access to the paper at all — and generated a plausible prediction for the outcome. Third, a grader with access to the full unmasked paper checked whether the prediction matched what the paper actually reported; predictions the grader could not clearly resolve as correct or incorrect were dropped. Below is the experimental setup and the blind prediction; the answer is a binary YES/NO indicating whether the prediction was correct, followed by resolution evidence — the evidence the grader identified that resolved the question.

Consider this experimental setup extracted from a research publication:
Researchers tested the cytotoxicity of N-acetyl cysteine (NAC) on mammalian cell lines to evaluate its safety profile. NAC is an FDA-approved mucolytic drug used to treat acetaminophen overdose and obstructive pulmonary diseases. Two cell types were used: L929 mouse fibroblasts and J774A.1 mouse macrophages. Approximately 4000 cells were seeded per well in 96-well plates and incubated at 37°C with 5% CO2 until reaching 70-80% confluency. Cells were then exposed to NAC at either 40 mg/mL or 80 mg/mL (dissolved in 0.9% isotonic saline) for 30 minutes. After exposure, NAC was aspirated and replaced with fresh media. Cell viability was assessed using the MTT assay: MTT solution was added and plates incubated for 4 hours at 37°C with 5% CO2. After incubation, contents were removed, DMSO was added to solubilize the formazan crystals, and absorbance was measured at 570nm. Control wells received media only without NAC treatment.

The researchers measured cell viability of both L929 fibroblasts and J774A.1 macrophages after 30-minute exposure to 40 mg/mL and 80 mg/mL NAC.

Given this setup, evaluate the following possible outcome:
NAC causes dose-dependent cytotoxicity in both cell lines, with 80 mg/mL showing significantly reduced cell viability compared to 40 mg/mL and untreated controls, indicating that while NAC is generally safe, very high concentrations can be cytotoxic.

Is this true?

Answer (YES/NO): NO